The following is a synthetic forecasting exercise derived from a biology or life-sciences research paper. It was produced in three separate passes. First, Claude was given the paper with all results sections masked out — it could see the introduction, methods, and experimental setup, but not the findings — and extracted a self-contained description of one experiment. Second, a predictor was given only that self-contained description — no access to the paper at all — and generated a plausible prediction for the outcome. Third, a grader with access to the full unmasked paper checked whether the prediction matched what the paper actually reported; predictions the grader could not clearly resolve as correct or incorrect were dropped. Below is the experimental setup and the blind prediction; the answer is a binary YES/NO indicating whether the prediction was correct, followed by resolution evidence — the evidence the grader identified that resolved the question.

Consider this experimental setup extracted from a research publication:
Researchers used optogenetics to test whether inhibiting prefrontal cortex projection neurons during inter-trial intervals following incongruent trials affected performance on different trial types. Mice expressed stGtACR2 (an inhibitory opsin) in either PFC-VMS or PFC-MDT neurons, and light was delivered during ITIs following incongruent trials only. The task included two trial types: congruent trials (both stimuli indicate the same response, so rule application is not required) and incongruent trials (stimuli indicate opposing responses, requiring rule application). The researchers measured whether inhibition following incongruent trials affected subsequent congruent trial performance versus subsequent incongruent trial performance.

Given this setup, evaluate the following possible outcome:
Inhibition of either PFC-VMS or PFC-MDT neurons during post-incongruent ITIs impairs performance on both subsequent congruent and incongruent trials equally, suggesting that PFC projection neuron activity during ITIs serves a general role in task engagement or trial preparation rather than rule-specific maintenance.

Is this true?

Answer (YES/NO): NO